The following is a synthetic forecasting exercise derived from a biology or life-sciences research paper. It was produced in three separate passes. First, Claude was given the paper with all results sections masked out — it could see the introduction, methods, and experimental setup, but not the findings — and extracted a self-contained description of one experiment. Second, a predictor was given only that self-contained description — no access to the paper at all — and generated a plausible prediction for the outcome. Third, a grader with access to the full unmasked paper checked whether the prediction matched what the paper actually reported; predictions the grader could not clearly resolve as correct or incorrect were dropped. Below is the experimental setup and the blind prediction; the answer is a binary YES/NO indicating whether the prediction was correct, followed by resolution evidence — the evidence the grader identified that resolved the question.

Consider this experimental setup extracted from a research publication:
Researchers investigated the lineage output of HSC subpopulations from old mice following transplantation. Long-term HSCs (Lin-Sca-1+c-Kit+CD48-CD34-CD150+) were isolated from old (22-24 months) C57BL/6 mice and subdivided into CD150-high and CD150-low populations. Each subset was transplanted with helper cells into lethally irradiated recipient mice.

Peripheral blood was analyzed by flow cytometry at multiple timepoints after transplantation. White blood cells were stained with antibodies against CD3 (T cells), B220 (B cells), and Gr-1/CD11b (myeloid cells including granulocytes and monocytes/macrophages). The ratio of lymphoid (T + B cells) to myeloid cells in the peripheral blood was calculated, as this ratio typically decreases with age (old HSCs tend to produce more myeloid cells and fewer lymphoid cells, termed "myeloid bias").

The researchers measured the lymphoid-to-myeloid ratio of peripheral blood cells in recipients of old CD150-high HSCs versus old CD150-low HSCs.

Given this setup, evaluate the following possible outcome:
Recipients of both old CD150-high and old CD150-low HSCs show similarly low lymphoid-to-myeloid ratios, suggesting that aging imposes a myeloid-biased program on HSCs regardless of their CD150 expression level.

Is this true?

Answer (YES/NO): NO